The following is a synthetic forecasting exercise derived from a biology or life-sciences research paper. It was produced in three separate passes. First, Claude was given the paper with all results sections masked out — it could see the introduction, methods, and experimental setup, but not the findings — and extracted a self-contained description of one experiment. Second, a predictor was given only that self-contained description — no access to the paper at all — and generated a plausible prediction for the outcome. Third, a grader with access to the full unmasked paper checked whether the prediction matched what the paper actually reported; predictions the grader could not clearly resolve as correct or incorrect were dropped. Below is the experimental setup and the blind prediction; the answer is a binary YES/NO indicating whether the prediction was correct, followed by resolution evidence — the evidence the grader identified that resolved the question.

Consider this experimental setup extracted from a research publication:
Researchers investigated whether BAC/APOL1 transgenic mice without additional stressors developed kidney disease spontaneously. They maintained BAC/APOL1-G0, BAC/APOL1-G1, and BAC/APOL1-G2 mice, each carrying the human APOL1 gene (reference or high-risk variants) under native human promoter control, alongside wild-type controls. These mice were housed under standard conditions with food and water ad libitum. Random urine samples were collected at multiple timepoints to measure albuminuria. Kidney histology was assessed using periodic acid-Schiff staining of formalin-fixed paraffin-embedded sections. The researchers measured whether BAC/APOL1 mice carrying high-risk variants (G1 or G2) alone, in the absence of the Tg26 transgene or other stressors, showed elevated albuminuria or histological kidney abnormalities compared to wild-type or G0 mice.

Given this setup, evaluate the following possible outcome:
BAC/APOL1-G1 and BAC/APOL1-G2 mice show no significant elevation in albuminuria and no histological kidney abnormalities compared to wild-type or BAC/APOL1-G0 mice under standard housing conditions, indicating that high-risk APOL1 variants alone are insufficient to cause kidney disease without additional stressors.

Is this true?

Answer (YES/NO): YES